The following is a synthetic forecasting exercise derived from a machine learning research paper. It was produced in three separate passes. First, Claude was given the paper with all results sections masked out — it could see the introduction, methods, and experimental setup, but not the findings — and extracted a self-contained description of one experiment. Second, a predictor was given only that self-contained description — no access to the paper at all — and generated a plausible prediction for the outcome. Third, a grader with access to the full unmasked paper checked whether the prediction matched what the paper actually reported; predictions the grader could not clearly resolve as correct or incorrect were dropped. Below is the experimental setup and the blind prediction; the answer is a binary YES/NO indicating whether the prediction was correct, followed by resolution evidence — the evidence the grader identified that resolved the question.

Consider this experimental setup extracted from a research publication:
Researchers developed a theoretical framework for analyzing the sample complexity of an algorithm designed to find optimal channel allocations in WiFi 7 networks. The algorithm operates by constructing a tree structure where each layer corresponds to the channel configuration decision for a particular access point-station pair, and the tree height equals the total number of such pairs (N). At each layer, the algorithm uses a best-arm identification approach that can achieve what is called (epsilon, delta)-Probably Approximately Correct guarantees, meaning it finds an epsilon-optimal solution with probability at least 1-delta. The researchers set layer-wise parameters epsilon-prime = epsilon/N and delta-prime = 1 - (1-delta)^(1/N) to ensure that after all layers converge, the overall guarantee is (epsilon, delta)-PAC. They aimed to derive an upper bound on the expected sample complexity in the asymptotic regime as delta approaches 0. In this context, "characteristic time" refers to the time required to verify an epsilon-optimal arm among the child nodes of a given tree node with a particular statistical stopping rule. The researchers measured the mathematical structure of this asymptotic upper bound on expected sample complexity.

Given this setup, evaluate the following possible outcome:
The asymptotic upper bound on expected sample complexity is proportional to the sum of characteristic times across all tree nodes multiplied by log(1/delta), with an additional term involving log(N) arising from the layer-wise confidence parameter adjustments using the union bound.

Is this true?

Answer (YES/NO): NO